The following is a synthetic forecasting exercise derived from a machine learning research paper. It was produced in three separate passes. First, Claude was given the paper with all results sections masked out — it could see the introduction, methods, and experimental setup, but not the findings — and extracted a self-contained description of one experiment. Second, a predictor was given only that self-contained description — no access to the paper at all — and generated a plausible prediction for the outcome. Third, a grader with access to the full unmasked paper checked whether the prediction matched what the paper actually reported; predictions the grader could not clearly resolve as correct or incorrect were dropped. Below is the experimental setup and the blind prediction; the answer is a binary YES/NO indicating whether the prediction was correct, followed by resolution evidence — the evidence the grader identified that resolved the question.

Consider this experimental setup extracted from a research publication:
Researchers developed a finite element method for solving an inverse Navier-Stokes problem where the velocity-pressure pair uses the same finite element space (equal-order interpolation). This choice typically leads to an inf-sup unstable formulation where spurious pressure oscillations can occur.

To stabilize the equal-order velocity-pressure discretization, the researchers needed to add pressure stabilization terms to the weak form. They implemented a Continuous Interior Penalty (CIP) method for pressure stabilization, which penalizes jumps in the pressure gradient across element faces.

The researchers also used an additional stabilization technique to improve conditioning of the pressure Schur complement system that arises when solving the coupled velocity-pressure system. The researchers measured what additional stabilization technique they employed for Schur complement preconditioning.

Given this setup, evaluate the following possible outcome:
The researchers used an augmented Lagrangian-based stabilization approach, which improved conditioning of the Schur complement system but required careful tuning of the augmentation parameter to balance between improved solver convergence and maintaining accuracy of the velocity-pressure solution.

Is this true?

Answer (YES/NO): NO